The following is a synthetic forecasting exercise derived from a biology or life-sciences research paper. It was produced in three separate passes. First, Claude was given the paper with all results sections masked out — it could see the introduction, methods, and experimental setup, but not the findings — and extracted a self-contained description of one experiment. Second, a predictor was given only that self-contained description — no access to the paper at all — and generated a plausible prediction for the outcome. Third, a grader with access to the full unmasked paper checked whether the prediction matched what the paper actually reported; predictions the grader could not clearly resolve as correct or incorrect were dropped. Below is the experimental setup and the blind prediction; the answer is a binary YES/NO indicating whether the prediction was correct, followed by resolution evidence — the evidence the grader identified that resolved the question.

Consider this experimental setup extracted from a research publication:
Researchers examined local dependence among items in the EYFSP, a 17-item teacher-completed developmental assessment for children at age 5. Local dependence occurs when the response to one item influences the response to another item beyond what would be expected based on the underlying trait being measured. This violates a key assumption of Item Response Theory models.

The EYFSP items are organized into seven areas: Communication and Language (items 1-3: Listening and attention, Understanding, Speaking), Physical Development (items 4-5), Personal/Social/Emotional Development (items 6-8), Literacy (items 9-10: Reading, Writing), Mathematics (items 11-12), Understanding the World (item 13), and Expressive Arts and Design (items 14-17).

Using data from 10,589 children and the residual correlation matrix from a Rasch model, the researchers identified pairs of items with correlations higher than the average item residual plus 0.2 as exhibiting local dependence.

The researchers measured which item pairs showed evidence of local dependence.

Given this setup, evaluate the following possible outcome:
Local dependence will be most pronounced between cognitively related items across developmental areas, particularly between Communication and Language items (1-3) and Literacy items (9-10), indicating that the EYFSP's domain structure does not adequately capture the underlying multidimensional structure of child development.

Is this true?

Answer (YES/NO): NO